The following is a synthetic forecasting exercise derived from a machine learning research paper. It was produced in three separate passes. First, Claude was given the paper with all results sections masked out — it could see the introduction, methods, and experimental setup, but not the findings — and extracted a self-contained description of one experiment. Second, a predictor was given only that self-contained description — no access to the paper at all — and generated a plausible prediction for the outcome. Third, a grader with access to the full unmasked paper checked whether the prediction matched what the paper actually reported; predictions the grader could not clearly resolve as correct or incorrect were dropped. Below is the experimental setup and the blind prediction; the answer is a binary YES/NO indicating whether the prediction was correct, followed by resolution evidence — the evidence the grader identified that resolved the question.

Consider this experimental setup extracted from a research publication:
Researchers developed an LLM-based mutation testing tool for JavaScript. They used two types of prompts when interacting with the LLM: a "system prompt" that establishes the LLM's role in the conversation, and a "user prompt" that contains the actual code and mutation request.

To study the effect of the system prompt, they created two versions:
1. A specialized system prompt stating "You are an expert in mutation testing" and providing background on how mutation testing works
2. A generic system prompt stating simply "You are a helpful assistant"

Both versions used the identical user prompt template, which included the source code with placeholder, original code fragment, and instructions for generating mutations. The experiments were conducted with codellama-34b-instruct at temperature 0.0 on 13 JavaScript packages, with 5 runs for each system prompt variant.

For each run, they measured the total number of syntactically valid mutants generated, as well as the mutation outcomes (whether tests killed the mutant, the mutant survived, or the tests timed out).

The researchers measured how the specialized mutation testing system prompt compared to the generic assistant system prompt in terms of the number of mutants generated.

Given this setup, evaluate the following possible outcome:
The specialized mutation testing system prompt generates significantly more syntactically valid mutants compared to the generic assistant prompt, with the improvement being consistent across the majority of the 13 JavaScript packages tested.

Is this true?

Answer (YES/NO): NO